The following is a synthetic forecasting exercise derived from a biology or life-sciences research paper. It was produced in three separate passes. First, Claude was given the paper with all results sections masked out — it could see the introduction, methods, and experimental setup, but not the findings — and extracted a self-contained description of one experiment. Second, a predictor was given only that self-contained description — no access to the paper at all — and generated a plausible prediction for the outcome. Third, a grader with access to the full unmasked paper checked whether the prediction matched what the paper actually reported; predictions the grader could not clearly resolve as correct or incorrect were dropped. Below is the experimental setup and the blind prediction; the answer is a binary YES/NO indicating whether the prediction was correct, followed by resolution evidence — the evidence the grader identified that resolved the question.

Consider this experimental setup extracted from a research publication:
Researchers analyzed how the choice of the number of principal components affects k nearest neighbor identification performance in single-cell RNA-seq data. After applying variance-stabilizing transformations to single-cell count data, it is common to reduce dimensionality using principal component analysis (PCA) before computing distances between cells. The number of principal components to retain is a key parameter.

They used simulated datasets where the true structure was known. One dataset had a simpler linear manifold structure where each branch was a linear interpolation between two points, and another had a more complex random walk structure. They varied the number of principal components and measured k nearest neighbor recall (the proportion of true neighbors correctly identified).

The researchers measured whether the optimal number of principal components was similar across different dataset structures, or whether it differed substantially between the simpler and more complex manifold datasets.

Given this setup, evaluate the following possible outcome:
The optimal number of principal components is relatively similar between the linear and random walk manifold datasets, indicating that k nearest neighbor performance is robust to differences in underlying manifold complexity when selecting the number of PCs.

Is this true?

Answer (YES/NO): NO